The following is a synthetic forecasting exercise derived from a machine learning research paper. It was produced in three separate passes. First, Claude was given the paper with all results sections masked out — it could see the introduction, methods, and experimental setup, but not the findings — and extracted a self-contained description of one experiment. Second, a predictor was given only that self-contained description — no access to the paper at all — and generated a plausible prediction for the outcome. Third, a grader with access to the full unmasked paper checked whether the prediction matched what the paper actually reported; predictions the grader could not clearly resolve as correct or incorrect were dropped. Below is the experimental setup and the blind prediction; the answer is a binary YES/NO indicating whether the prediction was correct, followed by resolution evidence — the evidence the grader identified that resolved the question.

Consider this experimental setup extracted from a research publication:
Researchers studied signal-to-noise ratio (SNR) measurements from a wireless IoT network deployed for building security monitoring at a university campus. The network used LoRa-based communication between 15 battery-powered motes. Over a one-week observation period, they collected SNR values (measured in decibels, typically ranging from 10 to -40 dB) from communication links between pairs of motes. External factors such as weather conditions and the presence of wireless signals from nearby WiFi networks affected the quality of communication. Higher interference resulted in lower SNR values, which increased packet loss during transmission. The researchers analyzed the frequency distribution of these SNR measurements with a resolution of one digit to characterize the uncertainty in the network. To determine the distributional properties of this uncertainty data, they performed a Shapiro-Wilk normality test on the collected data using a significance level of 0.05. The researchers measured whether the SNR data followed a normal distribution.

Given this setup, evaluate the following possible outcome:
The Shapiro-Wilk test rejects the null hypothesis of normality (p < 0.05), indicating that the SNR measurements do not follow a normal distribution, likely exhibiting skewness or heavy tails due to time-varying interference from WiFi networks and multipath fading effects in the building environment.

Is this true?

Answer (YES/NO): NO